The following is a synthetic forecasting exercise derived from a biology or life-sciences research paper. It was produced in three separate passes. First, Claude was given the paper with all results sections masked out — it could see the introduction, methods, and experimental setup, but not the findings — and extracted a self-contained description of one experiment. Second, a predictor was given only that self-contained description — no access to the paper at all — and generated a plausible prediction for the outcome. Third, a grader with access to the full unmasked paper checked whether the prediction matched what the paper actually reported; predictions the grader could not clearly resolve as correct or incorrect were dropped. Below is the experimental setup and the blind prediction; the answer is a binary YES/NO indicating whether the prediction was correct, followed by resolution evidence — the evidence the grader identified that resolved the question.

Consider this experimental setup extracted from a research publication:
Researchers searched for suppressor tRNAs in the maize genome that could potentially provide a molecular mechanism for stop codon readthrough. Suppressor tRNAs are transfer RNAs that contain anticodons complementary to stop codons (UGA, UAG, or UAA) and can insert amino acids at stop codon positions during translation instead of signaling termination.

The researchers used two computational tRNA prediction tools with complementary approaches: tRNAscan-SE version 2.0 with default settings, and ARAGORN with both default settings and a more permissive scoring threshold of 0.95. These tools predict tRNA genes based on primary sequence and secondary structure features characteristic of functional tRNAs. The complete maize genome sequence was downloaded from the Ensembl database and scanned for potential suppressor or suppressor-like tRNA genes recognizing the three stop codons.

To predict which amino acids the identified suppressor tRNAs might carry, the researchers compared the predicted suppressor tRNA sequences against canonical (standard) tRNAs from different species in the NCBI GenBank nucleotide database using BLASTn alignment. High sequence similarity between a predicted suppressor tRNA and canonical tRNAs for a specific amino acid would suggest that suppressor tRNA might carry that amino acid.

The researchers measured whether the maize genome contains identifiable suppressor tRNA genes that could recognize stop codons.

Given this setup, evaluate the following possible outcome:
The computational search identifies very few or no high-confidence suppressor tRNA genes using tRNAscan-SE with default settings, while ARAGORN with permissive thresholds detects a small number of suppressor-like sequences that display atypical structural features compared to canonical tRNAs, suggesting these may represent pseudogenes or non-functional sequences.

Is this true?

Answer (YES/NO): NO